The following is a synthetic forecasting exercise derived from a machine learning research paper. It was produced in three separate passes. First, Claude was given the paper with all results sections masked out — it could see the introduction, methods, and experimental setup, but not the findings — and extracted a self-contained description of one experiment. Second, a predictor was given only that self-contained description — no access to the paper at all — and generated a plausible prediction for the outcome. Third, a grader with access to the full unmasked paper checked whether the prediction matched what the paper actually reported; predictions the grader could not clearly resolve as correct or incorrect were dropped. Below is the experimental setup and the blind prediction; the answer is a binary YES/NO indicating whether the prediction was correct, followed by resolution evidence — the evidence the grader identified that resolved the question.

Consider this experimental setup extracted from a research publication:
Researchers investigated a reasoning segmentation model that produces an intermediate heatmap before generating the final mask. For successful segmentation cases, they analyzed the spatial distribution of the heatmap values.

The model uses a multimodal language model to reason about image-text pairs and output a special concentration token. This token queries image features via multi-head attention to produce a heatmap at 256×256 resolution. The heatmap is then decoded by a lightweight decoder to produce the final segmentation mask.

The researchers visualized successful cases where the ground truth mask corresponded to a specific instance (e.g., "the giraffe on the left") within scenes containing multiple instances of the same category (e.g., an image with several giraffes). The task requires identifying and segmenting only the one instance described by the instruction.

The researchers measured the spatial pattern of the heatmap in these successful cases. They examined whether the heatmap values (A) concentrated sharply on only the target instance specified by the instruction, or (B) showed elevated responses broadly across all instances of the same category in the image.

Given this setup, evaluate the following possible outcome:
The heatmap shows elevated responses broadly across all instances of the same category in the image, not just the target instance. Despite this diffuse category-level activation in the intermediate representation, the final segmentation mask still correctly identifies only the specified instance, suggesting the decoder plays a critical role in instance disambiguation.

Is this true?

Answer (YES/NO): NO